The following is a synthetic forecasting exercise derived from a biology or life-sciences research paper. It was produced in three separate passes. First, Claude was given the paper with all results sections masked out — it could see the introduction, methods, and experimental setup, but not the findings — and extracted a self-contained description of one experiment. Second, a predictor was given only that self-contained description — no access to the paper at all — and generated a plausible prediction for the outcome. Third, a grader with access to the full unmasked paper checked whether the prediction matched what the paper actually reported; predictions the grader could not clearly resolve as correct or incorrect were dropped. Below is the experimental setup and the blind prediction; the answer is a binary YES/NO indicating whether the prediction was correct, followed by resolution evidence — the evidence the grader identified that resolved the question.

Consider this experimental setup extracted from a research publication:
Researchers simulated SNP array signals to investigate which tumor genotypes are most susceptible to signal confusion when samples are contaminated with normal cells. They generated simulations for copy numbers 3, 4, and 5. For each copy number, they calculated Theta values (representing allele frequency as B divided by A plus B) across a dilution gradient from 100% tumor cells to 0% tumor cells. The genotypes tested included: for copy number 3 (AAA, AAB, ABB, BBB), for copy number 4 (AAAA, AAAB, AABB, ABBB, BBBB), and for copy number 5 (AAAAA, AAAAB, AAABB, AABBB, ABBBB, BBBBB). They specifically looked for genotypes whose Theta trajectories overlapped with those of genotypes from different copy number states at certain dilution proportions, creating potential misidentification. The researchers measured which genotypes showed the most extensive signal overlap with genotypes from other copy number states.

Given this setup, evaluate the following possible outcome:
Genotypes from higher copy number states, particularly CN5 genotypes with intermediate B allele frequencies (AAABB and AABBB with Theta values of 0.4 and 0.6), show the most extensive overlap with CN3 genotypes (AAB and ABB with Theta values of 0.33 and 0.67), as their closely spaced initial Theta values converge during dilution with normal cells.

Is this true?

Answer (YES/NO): NO